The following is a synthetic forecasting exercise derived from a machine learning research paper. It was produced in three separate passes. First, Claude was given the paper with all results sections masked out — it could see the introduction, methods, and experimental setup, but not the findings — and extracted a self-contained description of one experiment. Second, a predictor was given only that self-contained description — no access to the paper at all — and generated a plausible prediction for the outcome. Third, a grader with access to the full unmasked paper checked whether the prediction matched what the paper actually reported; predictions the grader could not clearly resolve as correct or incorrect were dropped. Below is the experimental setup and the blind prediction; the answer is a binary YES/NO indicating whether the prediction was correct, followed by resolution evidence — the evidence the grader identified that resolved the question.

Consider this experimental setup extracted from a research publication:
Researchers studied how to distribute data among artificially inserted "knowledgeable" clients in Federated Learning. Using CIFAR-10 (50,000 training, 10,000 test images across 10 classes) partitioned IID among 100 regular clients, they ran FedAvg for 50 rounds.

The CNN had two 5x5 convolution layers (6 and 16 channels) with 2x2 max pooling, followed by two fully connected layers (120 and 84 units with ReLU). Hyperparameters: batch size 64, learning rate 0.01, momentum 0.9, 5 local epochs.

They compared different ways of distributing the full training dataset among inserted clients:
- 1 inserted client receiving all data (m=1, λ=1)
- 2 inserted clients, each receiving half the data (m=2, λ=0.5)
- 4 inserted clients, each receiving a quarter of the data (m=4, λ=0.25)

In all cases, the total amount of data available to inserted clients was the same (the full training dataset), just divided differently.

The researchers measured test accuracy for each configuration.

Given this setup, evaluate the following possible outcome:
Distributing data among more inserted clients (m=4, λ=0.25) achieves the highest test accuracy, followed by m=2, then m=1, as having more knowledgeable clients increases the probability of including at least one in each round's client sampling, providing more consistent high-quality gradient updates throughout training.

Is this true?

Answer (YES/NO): NO